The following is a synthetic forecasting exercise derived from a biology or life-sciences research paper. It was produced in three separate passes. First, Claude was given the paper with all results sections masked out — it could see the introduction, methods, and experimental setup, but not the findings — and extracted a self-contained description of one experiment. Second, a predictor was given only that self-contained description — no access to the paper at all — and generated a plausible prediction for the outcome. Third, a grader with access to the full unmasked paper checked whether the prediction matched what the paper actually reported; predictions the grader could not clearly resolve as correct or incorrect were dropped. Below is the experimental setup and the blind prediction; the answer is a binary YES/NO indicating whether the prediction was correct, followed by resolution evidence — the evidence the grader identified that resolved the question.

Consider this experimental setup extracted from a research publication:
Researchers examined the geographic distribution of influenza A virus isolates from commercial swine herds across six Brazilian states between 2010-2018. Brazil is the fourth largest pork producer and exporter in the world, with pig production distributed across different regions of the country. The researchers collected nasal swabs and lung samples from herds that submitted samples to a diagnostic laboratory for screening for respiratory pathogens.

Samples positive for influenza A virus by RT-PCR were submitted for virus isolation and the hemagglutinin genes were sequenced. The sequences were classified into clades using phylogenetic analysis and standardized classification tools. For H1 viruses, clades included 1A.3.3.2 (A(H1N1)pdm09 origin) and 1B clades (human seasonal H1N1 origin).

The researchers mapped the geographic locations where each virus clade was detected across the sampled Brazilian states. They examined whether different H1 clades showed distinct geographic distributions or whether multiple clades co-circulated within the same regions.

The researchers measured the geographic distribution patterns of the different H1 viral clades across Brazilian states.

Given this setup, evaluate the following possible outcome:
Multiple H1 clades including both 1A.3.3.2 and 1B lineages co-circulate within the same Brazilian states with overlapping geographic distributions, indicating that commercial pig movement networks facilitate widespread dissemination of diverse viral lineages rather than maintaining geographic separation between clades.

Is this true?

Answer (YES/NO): YES